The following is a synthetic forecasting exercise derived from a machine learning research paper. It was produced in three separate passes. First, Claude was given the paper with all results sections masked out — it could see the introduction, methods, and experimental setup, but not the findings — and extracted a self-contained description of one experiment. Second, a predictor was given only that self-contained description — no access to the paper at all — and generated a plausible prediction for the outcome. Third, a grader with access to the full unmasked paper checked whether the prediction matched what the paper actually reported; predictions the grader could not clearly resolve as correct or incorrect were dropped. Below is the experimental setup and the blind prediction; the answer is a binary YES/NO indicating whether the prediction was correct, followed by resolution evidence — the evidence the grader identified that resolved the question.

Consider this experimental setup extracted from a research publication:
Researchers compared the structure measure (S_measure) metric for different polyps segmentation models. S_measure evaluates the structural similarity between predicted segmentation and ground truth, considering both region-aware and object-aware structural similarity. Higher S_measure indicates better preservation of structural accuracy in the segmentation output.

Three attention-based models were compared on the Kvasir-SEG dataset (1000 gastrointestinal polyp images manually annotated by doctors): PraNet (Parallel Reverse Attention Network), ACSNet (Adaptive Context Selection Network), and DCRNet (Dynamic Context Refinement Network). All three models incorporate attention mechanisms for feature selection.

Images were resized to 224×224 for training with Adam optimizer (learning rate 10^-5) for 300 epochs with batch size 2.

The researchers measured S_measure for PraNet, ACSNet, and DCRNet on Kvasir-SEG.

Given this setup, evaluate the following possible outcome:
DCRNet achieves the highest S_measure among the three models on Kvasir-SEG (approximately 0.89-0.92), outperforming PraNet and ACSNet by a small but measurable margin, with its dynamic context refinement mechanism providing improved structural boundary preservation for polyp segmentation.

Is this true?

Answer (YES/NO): YES